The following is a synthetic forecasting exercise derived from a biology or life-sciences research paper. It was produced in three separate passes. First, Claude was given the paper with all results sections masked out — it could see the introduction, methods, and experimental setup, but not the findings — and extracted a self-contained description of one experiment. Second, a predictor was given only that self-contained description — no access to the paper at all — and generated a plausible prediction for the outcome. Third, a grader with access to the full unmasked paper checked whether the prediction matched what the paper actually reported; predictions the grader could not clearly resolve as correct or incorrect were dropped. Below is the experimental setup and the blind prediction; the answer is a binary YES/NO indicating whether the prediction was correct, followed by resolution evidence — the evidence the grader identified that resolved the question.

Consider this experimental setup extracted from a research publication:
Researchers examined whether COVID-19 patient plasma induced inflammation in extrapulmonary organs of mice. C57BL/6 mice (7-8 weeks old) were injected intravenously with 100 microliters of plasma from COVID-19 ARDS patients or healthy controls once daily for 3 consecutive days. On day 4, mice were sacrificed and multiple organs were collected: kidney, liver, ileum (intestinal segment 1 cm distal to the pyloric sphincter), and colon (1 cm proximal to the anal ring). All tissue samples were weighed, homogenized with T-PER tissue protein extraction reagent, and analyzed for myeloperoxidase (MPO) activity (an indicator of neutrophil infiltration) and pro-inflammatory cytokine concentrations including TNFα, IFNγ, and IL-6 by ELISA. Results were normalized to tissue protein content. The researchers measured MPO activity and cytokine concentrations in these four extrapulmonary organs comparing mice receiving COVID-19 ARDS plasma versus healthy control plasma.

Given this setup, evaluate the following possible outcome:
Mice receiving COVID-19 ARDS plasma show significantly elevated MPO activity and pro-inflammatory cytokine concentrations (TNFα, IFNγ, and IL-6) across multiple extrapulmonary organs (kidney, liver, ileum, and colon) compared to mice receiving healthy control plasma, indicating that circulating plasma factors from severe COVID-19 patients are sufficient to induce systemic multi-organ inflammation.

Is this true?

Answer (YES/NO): NO